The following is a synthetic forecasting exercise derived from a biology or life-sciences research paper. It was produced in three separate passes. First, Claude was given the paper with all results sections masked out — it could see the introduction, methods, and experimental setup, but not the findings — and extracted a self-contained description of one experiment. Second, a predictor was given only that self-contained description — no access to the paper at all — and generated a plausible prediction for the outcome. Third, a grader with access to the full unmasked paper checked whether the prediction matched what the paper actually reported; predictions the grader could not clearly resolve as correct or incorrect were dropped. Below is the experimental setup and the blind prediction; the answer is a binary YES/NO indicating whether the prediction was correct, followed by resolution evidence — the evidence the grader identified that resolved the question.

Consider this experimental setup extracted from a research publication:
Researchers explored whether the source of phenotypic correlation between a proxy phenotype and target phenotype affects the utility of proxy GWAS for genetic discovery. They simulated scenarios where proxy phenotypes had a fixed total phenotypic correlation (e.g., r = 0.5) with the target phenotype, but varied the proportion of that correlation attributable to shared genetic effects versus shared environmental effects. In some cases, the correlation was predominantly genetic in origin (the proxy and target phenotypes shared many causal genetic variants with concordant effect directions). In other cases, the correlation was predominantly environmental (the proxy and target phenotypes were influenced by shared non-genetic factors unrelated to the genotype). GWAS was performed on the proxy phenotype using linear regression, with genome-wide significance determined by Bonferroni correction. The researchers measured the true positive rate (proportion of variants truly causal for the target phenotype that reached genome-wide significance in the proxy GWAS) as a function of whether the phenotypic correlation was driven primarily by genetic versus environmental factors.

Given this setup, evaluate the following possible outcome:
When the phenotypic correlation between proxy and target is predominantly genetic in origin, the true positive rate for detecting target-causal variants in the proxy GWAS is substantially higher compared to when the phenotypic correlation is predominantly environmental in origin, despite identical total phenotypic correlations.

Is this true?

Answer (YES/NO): YES